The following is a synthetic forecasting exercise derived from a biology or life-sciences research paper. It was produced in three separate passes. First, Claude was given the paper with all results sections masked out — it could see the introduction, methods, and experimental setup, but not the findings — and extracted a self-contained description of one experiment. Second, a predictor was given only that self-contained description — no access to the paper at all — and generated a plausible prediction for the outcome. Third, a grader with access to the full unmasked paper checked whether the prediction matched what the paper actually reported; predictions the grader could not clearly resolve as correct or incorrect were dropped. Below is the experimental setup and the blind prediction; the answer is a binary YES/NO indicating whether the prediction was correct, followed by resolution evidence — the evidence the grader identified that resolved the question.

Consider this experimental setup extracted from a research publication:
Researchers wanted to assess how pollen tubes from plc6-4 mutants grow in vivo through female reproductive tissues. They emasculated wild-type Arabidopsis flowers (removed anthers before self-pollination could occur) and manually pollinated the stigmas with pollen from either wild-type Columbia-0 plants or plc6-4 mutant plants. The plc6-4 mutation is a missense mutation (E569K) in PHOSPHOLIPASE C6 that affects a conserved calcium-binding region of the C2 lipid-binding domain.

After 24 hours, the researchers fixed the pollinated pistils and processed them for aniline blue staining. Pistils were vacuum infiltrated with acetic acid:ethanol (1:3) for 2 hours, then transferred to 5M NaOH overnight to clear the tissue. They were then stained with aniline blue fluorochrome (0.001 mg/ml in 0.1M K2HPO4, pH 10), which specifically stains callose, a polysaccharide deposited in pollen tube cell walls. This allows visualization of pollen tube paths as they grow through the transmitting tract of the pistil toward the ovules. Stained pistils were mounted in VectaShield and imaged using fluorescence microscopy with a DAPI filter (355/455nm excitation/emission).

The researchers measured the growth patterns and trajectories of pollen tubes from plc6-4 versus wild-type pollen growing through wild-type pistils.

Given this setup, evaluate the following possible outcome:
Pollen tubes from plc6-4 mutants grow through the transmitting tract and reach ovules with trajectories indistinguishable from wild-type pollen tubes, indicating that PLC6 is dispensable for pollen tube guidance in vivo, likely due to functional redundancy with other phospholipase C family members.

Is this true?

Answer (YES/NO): YES